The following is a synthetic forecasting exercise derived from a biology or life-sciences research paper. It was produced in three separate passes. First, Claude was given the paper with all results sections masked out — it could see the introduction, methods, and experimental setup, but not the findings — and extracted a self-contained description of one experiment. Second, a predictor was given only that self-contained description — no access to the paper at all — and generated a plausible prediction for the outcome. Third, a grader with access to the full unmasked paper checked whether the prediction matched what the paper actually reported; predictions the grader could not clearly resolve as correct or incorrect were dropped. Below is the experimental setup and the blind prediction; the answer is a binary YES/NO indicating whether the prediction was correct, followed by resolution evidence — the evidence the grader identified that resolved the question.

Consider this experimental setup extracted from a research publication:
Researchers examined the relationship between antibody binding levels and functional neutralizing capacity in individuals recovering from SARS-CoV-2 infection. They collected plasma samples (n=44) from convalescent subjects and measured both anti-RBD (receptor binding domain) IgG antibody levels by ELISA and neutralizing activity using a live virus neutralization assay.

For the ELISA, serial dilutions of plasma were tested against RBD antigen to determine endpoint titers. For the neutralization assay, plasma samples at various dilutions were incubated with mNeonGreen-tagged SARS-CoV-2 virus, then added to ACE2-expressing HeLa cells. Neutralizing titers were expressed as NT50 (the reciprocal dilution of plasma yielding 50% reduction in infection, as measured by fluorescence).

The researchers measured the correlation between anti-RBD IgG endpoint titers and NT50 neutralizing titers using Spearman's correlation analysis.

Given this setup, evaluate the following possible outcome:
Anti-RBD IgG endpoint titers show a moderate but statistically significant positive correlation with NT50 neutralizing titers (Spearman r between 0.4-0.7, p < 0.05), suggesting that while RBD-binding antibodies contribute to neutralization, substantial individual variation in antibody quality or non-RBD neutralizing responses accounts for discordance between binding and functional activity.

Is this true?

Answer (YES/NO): NO